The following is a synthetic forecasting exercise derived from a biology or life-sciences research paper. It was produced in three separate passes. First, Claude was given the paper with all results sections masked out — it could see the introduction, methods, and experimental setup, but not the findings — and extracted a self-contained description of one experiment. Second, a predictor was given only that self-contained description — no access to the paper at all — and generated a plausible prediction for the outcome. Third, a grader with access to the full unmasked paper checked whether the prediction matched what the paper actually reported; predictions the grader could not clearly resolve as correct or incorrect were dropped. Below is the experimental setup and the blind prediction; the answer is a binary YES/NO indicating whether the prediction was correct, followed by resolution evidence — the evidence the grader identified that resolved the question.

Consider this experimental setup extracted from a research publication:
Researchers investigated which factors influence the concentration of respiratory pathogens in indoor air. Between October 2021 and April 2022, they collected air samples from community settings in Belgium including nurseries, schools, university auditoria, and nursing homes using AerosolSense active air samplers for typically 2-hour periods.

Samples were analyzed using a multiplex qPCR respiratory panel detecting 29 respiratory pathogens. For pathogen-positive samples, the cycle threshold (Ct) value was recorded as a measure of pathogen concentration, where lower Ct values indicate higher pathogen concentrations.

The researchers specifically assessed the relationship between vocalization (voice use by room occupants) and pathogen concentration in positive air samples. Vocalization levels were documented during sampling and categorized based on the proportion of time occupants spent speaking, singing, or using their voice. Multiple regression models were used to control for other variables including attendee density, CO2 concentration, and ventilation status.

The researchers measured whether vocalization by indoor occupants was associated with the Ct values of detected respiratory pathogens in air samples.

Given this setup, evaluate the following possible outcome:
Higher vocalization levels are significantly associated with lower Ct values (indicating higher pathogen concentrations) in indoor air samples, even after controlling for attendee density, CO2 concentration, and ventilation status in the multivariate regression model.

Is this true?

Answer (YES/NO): NO